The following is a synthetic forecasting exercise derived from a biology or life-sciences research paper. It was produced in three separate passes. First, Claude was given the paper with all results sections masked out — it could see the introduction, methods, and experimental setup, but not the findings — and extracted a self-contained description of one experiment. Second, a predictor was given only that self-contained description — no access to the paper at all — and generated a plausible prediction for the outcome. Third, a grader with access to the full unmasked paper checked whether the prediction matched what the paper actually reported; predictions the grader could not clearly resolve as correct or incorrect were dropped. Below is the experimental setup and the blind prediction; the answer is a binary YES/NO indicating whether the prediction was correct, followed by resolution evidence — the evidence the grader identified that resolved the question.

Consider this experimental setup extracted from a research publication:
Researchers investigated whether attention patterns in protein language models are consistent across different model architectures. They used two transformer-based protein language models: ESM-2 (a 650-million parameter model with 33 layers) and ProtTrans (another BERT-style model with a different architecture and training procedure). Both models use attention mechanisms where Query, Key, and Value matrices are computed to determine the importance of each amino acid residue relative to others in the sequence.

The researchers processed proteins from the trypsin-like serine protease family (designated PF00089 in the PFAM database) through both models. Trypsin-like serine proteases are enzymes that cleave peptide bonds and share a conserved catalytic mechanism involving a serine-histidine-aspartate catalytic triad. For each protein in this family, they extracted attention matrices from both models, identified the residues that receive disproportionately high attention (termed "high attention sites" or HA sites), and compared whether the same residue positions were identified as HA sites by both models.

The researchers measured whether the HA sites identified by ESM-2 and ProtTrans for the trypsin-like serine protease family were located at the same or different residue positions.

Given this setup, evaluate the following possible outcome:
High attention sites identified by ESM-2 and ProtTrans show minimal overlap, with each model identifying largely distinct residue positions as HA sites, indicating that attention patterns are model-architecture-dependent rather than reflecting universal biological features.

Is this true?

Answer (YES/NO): NO